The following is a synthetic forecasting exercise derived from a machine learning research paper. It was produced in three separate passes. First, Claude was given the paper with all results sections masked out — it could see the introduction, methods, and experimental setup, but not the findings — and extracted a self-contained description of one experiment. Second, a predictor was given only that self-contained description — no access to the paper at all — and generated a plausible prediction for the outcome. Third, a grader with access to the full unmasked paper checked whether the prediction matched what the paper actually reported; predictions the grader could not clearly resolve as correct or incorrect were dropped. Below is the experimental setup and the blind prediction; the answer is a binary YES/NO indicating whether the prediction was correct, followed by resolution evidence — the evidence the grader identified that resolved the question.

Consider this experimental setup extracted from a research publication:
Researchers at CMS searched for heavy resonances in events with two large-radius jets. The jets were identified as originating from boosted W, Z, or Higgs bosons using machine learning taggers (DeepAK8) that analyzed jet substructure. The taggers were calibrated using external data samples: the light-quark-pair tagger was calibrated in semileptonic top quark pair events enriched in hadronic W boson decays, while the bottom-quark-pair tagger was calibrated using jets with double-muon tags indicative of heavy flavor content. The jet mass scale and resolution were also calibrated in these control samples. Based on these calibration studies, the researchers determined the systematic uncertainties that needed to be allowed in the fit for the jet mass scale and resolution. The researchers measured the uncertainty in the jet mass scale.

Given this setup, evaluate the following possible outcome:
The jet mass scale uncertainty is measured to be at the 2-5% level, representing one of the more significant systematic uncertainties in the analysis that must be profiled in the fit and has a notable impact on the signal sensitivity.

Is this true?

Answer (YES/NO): NO